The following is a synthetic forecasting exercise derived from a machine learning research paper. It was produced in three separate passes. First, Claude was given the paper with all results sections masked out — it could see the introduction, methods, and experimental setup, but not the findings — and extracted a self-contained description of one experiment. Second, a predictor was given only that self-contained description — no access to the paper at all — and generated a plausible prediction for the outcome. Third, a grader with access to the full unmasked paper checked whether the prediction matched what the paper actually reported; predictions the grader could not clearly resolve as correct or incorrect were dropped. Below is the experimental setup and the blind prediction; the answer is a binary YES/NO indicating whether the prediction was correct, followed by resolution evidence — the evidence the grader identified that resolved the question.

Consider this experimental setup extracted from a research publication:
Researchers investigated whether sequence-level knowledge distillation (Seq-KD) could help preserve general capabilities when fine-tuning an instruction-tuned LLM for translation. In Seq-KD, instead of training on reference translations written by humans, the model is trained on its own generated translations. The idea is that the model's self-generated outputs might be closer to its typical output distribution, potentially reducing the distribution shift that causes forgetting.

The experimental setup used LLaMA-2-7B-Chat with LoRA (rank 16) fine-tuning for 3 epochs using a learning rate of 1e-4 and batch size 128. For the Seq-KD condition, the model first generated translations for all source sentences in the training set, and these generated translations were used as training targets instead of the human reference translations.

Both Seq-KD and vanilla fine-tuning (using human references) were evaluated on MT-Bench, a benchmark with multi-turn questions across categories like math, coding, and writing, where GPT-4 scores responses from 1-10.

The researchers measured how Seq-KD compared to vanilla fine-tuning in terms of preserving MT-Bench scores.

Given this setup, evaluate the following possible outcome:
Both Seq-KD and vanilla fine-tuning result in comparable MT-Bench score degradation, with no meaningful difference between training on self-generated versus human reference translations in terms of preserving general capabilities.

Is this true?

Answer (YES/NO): NO